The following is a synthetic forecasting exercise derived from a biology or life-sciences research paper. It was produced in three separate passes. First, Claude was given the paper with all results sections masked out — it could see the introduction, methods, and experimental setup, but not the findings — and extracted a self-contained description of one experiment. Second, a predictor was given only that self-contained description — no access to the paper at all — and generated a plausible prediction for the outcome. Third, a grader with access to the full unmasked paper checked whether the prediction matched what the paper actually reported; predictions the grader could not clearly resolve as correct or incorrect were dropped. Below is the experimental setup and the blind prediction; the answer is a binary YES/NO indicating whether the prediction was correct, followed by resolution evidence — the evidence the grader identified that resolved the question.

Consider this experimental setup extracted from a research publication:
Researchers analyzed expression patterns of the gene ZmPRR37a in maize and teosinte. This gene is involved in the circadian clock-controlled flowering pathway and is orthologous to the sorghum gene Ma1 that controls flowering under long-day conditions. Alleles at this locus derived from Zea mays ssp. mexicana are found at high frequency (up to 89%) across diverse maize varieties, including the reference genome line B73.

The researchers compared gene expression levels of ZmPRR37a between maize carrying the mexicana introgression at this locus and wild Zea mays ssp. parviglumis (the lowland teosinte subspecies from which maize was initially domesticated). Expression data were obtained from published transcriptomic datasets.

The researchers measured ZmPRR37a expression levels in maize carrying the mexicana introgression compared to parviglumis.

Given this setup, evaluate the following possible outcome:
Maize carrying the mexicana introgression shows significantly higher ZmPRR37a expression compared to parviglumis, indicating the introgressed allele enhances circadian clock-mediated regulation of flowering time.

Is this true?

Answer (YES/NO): NO